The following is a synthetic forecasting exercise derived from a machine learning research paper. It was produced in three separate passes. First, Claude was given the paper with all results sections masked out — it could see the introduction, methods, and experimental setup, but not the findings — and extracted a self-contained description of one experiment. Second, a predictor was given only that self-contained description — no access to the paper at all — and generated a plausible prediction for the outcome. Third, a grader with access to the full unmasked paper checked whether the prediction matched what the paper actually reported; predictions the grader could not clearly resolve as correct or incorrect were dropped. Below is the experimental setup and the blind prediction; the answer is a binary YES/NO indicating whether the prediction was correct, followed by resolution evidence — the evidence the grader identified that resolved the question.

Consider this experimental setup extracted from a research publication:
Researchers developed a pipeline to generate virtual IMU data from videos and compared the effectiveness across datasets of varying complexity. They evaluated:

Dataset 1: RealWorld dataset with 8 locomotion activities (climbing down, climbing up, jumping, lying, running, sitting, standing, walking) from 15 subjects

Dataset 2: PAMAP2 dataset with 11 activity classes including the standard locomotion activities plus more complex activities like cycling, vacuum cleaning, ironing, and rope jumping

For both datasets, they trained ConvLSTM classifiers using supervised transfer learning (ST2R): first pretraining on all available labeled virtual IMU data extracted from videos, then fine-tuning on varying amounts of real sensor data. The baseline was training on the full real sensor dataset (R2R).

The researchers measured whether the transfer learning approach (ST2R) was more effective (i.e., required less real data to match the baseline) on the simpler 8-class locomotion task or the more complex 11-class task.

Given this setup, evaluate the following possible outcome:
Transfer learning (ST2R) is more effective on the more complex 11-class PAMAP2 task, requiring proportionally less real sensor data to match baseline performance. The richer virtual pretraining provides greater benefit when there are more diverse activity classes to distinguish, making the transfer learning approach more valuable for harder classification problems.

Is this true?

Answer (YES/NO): NO